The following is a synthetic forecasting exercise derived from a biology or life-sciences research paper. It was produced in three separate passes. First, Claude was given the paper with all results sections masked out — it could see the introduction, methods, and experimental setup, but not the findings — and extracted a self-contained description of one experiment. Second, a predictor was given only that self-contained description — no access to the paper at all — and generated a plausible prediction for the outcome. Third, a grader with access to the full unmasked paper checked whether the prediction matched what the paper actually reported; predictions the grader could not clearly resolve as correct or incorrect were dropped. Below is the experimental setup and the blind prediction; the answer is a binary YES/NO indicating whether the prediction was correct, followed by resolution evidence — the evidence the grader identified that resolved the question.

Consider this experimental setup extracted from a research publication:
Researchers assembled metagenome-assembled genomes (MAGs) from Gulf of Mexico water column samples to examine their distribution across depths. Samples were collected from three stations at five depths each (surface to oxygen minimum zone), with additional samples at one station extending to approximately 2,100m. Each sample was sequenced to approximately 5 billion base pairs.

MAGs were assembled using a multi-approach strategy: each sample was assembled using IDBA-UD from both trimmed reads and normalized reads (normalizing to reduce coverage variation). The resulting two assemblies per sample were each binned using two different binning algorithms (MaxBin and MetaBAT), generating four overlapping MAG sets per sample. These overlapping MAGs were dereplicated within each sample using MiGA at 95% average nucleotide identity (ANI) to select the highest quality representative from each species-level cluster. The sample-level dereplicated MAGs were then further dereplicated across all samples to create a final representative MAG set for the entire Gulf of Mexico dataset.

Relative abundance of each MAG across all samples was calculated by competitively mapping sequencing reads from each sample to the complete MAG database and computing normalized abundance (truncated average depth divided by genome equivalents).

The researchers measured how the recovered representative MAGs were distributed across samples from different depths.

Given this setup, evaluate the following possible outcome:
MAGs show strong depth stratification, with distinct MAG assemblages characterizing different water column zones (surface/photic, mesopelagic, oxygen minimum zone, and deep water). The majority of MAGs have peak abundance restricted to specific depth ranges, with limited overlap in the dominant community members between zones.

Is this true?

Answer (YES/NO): YES